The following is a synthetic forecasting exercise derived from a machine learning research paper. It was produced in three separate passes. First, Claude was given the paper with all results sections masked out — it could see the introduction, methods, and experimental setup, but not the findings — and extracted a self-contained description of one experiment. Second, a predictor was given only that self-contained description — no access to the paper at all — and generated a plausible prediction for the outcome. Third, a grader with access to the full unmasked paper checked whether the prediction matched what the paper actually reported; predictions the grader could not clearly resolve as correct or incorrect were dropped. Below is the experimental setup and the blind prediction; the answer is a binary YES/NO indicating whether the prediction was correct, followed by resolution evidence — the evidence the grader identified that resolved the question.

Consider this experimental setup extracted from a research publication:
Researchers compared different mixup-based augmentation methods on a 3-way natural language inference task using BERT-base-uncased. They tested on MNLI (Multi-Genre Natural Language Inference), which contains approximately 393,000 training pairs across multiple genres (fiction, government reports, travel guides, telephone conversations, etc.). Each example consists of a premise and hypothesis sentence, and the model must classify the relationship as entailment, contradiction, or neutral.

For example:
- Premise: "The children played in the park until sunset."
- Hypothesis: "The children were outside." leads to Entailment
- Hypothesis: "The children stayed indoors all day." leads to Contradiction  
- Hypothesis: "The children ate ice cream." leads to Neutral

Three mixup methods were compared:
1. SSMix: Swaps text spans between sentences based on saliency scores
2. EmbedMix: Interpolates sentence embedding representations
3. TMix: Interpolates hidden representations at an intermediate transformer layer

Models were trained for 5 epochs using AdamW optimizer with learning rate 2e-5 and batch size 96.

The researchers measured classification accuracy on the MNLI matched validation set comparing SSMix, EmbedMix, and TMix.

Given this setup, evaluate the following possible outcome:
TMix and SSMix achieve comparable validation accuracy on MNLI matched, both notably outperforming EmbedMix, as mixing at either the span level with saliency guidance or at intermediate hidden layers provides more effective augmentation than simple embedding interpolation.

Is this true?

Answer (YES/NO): NO